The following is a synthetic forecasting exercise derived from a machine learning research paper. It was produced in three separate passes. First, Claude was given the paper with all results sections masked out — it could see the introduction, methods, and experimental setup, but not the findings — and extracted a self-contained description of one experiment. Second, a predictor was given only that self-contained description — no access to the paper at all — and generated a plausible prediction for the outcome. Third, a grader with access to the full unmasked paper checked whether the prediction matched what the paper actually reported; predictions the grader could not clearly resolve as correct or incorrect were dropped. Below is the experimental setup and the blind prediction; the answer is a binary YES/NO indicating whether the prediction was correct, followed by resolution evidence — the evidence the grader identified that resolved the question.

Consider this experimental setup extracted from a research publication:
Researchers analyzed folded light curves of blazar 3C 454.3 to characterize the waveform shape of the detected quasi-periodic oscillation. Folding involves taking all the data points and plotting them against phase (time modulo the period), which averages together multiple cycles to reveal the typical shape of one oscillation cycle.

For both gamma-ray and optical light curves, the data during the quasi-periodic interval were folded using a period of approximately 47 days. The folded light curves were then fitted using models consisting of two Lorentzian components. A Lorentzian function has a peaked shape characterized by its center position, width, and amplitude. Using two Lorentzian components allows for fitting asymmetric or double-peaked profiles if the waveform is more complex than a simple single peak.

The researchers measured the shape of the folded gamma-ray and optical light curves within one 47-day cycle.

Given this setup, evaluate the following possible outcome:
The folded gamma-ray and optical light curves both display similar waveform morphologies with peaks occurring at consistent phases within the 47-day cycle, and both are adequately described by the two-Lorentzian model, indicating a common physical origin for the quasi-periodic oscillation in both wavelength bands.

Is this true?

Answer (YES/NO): YES